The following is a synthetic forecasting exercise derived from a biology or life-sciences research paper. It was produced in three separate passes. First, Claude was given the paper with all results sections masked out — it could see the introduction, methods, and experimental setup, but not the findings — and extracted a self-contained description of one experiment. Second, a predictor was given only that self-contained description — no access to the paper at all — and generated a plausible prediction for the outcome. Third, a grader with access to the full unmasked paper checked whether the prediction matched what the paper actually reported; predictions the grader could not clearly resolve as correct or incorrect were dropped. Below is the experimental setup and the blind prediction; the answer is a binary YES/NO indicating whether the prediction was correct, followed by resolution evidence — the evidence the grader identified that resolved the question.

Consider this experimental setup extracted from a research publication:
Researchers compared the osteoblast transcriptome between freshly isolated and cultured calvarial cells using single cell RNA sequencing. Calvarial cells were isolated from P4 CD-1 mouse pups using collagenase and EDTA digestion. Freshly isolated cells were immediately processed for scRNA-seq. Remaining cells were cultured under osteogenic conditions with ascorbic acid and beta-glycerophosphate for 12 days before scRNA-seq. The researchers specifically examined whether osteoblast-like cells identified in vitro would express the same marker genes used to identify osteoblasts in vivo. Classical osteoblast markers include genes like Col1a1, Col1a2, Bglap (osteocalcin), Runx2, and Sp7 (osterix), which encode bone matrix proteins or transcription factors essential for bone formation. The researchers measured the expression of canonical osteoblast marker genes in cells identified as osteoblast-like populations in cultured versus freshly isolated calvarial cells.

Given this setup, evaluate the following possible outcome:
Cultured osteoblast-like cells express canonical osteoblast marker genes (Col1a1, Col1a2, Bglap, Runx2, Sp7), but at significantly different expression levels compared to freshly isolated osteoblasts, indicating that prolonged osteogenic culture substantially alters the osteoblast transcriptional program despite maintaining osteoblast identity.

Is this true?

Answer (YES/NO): NO